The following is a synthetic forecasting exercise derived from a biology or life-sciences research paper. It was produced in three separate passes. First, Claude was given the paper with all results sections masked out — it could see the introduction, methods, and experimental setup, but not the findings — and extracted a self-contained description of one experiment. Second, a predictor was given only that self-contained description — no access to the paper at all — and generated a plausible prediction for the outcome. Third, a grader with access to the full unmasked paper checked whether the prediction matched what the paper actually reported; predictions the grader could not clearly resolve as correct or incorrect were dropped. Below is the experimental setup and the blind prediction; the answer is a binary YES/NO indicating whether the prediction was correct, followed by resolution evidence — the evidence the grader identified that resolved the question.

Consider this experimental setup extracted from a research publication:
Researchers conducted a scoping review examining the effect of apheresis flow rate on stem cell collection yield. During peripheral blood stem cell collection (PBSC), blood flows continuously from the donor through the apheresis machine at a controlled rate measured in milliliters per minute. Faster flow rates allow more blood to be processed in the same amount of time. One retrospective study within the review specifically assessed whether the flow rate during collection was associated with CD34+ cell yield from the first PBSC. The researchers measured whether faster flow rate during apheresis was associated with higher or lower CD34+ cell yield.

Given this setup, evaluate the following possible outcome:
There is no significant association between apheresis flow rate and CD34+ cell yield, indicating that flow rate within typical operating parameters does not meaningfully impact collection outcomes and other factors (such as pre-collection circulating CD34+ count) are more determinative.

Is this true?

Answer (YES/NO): NO